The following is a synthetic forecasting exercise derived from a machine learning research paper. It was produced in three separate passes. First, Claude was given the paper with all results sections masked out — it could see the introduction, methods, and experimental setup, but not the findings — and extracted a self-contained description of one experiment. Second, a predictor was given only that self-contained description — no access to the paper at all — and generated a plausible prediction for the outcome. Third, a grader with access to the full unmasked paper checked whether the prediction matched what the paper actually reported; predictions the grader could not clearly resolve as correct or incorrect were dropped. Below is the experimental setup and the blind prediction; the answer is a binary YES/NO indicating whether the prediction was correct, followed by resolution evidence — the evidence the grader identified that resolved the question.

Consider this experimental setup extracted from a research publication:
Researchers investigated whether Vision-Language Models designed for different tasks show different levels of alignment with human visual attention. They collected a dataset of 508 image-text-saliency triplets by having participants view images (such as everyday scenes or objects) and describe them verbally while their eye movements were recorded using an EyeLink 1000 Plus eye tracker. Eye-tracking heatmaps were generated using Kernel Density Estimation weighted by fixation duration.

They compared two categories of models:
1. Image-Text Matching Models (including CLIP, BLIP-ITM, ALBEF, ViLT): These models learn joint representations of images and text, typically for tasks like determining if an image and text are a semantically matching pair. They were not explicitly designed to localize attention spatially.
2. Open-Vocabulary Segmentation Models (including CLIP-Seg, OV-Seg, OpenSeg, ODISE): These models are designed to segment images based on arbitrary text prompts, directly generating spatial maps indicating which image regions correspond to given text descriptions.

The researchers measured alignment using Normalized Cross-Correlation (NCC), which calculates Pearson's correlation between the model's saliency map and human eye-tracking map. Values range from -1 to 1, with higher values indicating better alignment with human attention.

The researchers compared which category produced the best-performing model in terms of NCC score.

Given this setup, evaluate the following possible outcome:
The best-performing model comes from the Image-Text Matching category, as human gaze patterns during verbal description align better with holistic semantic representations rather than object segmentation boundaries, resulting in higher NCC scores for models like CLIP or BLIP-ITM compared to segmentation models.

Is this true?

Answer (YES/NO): NO